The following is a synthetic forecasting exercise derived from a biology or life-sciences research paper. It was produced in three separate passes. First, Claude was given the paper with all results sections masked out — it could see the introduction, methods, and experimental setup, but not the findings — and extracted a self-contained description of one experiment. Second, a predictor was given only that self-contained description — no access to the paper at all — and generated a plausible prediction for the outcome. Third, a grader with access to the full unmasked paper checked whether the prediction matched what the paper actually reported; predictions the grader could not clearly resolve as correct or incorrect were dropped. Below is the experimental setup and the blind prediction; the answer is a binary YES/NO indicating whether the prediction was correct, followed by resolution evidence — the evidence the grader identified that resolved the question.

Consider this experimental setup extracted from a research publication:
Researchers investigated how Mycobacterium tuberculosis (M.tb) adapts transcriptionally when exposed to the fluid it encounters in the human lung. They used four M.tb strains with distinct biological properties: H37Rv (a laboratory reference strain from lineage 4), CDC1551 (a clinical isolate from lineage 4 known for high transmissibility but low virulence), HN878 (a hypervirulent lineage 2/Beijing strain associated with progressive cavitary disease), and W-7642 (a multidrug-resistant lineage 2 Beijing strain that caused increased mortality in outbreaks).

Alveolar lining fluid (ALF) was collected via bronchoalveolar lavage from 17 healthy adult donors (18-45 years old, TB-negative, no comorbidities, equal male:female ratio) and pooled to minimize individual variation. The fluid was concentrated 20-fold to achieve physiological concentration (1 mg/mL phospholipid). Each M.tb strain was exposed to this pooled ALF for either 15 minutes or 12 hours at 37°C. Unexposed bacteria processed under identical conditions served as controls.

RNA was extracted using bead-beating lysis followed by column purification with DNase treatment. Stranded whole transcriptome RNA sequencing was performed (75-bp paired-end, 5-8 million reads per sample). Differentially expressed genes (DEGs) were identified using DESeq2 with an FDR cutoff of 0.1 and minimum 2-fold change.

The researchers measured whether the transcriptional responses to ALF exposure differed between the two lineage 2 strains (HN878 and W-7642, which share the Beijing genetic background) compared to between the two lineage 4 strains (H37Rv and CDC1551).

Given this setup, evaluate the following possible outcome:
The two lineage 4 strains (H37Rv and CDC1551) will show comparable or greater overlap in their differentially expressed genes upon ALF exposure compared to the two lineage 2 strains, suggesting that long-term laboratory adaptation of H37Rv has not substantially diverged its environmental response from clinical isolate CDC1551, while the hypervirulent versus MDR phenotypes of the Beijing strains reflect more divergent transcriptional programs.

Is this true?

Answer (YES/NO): NO